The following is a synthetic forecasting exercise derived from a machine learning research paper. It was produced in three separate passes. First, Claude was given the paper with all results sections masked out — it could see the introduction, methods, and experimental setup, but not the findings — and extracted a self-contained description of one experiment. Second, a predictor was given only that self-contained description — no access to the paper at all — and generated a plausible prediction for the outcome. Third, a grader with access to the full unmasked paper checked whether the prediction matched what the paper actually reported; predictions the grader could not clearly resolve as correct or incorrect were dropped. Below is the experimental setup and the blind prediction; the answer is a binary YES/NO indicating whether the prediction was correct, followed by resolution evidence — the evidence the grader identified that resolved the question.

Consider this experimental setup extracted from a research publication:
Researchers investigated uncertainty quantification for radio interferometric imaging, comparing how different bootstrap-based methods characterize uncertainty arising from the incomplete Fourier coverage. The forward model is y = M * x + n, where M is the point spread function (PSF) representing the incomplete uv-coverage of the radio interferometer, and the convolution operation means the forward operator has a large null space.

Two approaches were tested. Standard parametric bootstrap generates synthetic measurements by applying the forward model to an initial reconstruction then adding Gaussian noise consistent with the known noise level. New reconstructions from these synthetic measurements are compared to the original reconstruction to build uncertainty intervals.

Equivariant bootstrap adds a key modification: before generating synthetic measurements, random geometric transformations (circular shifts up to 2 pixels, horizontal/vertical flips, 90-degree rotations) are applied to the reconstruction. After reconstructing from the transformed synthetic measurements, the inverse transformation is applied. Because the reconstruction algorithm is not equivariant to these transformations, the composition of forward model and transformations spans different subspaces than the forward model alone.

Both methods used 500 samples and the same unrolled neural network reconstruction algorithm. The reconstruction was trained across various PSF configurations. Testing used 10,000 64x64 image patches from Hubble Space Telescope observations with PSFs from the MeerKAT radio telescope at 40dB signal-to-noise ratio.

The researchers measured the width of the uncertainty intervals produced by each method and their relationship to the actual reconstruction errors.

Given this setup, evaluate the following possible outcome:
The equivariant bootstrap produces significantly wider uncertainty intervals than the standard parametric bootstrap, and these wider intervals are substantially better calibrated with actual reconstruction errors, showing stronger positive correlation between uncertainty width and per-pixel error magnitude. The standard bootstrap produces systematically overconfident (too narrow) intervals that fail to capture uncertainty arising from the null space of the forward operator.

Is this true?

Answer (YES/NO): NO